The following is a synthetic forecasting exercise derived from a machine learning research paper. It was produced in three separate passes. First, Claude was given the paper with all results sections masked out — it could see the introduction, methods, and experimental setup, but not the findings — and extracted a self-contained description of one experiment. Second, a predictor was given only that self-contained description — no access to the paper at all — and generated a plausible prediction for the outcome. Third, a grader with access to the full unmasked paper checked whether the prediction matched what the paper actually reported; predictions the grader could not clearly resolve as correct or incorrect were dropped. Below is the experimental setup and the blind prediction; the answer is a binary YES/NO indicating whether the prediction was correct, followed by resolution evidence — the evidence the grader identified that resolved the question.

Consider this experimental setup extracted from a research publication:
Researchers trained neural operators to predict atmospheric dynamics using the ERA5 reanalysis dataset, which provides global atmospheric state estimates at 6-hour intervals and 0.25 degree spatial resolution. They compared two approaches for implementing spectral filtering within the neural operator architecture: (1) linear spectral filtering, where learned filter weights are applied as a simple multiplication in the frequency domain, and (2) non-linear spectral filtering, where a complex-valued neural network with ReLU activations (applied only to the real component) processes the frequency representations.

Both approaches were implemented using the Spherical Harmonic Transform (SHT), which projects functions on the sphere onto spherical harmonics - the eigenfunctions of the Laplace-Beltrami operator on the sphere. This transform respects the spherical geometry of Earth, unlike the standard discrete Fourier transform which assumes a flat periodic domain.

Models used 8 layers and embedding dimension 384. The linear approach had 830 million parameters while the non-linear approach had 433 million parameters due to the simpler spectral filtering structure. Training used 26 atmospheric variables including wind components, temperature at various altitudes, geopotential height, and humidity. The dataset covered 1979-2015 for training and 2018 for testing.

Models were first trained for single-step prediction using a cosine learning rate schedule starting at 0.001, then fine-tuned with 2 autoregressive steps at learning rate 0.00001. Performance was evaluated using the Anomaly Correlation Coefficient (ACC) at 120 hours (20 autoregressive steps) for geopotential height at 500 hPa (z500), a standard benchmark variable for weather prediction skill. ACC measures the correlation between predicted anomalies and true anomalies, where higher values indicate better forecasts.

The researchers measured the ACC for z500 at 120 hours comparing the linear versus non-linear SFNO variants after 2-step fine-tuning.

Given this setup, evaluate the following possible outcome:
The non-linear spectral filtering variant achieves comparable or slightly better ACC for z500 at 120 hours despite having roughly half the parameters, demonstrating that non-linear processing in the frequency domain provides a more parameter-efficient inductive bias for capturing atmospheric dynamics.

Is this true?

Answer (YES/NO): NO